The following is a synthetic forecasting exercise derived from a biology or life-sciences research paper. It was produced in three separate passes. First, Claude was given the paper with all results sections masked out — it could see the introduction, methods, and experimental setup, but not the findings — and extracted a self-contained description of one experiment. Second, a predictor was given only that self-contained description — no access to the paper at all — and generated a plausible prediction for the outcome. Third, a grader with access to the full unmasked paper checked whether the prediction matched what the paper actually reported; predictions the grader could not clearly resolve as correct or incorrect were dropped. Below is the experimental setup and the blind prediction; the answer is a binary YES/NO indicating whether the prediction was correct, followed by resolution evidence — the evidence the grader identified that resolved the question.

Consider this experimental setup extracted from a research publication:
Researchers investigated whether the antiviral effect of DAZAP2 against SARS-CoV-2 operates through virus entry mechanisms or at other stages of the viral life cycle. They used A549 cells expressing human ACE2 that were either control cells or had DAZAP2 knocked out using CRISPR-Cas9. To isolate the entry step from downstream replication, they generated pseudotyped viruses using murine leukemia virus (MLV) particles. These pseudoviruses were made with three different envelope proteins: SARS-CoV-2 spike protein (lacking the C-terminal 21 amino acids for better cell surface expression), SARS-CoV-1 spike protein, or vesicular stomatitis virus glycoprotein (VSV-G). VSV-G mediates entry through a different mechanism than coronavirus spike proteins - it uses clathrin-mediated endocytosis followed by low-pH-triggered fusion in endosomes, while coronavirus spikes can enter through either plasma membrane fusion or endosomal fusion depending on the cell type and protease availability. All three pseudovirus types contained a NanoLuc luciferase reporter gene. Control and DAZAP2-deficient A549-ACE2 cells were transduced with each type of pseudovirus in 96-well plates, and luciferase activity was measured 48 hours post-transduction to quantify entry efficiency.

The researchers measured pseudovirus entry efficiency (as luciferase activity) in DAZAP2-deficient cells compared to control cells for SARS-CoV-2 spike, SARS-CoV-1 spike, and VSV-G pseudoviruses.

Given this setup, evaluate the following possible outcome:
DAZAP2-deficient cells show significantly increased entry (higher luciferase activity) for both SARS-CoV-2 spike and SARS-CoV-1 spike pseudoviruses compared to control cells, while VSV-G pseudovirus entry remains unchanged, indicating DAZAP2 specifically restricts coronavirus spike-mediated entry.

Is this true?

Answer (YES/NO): YES